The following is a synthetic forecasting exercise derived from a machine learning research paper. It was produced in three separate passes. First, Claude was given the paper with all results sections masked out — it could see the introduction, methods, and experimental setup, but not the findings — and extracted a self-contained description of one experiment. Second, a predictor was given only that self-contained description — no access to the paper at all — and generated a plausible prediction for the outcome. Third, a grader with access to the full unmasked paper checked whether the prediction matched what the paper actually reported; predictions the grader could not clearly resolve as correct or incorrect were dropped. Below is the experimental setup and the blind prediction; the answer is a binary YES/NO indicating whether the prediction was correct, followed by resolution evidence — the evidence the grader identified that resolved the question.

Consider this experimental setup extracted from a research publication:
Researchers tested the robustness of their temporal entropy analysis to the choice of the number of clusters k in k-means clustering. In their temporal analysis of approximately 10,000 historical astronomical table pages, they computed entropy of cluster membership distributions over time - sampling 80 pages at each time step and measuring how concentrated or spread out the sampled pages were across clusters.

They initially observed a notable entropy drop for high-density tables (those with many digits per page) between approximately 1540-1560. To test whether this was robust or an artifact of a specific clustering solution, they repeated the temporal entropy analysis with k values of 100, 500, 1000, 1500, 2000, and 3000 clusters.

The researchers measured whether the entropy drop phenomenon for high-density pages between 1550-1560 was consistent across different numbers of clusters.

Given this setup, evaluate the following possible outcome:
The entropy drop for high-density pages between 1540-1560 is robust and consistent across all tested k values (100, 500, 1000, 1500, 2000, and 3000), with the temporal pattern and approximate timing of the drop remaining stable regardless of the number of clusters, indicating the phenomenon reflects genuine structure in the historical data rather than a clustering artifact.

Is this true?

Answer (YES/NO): NO